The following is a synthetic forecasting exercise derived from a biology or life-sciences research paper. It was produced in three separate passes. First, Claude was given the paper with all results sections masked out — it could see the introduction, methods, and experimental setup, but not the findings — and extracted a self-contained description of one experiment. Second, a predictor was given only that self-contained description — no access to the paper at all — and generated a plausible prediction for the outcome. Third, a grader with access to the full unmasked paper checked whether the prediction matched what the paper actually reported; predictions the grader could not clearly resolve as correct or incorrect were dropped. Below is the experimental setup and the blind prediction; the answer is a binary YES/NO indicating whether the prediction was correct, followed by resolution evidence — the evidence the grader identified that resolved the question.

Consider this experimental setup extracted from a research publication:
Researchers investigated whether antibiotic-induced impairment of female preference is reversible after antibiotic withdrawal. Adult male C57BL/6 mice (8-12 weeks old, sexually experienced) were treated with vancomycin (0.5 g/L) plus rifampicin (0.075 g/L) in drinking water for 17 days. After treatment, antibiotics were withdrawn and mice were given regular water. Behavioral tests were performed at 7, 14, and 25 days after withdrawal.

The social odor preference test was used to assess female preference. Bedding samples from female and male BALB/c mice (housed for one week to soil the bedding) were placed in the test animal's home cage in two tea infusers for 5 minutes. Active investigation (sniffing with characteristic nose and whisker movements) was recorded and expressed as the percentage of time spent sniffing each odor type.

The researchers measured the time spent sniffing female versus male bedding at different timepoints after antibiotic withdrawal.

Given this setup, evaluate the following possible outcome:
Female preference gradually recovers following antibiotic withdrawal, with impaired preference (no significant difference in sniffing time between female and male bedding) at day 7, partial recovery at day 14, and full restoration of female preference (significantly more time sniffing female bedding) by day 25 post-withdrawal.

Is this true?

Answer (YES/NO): NO